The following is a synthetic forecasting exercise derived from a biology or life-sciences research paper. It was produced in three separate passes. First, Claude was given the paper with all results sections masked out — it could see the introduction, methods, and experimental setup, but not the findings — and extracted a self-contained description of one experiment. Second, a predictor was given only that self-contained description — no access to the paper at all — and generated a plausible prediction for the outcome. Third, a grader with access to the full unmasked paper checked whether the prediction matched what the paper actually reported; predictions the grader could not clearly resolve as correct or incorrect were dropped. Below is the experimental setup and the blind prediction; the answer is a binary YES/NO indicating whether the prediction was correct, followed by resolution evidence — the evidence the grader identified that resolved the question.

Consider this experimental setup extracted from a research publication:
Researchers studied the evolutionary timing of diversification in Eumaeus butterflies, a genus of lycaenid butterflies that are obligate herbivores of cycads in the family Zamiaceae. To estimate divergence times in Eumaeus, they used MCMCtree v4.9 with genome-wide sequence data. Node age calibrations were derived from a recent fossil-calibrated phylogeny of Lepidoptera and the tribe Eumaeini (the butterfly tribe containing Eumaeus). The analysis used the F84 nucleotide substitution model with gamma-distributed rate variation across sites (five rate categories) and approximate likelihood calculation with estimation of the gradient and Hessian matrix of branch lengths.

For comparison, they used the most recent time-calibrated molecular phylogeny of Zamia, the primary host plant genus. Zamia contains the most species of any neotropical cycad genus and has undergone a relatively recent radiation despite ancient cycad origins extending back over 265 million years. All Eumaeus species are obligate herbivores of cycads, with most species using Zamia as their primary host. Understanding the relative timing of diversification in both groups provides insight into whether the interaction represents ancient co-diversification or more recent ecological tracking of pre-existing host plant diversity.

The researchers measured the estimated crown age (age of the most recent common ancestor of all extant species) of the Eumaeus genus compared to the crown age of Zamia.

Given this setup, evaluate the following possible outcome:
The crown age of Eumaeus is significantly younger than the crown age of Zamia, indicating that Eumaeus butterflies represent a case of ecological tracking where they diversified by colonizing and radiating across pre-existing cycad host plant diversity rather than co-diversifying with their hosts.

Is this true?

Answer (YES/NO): NO